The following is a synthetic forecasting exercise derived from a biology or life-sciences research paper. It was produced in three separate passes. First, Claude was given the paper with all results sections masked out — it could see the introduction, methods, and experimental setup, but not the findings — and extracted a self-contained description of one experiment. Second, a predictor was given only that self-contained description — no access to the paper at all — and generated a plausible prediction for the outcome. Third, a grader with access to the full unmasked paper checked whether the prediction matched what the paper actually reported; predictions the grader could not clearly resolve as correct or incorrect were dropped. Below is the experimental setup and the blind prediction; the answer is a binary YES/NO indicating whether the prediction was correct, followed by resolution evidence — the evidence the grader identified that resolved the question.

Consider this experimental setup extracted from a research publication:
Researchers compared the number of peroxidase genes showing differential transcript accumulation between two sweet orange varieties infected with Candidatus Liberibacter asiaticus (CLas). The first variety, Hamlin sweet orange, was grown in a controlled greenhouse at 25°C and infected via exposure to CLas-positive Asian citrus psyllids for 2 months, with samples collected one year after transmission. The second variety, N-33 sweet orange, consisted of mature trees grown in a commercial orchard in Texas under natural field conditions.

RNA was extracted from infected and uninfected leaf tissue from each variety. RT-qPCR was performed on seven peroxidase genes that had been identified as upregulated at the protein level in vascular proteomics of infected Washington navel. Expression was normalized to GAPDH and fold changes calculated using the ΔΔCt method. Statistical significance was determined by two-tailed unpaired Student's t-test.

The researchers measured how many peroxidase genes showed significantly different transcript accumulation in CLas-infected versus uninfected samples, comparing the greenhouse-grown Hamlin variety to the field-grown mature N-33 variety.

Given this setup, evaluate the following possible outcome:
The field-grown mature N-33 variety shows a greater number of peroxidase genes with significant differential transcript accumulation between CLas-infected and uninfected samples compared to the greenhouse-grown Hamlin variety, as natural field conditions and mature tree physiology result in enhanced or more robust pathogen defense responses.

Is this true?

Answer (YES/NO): YES